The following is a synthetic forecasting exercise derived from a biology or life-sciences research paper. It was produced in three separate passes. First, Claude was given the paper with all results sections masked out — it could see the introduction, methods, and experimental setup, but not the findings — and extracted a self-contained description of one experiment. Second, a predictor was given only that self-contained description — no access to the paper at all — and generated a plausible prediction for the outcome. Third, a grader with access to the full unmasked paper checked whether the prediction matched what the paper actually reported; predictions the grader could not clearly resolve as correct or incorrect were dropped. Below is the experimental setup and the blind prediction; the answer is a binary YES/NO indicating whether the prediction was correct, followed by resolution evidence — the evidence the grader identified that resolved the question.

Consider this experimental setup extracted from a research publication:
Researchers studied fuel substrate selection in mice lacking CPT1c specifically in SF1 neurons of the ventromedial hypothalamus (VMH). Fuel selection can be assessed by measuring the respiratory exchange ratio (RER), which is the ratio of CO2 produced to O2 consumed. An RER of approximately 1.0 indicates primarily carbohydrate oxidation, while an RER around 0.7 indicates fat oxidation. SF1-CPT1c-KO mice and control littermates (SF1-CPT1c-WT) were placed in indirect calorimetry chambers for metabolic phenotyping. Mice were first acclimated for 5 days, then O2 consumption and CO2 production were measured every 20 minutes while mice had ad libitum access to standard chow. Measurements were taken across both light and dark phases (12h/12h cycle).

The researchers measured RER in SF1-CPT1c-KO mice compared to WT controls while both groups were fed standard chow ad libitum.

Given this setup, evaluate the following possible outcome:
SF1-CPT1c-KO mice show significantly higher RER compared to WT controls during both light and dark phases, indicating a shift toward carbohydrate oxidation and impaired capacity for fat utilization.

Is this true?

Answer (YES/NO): NO